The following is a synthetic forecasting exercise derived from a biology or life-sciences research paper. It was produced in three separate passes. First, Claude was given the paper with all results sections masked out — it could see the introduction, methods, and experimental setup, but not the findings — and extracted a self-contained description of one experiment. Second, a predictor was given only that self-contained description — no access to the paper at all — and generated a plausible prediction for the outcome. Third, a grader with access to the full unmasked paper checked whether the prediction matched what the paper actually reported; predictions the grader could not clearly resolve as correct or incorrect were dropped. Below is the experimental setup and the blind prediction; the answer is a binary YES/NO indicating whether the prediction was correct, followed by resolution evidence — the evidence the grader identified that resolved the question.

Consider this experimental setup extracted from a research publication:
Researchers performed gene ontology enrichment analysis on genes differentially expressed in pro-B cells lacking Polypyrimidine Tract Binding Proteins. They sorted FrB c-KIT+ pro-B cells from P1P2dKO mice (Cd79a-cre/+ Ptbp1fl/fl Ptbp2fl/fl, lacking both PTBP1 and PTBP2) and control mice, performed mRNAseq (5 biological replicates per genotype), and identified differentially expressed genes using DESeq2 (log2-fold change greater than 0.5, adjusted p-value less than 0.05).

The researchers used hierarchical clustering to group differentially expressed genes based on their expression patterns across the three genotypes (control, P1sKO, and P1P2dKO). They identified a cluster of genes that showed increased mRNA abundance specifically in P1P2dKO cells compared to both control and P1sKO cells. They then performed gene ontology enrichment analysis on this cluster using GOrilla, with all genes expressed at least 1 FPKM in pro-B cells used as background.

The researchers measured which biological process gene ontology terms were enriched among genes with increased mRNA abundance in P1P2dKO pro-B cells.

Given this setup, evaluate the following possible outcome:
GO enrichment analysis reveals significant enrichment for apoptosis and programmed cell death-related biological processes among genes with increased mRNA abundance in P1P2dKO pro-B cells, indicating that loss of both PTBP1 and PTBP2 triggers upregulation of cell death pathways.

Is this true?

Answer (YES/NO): NO